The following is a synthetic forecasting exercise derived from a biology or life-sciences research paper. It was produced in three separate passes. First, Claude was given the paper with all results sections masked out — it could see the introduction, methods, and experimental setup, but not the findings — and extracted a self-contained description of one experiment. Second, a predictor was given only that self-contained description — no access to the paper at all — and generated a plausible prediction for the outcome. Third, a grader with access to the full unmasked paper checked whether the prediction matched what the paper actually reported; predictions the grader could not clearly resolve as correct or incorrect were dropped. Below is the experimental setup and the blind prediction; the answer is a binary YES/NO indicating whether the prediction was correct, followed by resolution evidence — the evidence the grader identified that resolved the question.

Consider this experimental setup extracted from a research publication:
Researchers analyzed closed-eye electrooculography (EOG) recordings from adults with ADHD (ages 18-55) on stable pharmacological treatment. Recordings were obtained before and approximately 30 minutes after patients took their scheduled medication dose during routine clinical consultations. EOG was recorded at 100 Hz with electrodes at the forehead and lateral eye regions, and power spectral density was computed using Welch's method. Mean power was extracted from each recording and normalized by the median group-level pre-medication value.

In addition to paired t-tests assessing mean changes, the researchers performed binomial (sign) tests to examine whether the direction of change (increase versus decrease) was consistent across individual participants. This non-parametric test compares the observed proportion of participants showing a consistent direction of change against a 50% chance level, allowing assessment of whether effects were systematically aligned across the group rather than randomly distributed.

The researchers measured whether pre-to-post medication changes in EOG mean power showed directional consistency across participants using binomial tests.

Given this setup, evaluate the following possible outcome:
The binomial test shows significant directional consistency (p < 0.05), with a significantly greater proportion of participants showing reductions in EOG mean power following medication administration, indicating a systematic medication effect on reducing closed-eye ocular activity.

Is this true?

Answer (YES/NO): YES